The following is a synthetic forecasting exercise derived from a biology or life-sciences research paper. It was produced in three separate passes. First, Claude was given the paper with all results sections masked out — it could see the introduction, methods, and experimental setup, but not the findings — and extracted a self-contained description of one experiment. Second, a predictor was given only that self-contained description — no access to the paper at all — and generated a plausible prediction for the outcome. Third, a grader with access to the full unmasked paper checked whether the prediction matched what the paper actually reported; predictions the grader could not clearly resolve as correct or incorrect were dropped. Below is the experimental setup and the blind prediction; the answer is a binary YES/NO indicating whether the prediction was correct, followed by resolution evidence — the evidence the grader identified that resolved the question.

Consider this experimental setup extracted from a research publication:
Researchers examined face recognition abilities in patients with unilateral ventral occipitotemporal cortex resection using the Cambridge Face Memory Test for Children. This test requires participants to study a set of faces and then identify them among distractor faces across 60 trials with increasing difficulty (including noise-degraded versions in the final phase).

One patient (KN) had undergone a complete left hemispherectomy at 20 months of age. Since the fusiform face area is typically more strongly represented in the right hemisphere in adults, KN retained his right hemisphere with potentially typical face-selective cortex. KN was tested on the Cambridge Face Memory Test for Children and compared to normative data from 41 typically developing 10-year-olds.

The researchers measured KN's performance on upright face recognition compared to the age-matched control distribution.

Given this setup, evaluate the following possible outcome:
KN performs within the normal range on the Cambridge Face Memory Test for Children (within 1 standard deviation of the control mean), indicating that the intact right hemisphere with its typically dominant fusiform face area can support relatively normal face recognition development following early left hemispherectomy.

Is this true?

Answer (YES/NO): NO